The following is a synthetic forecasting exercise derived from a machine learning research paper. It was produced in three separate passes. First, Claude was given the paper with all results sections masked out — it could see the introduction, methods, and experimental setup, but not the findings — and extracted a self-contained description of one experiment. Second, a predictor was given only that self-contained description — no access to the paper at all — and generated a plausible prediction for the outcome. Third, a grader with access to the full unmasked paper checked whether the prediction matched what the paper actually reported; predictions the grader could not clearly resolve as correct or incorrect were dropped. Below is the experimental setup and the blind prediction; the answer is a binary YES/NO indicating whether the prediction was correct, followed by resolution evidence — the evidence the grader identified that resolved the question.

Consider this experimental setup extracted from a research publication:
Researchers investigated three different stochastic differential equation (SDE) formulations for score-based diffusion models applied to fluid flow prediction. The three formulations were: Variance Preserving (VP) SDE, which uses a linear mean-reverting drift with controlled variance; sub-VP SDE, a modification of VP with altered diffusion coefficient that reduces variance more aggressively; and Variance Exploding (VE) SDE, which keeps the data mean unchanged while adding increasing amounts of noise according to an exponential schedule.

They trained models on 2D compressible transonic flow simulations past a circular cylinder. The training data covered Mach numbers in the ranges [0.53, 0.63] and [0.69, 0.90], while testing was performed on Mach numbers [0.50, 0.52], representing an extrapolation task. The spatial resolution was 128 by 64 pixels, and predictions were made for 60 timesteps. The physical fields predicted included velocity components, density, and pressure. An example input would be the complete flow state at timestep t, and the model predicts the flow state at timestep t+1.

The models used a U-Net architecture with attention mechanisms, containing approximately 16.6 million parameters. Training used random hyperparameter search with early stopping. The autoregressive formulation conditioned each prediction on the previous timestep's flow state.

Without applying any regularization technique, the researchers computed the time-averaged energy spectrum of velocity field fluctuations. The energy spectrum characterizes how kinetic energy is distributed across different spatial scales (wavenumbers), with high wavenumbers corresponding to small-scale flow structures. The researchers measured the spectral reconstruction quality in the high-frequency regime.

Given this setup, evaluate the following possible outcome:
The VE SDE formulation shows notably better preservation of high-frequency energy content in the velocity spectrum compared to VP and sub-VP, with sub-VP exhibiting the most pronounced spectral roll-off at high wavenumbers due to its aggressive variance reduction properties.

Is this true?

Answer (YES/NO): NO